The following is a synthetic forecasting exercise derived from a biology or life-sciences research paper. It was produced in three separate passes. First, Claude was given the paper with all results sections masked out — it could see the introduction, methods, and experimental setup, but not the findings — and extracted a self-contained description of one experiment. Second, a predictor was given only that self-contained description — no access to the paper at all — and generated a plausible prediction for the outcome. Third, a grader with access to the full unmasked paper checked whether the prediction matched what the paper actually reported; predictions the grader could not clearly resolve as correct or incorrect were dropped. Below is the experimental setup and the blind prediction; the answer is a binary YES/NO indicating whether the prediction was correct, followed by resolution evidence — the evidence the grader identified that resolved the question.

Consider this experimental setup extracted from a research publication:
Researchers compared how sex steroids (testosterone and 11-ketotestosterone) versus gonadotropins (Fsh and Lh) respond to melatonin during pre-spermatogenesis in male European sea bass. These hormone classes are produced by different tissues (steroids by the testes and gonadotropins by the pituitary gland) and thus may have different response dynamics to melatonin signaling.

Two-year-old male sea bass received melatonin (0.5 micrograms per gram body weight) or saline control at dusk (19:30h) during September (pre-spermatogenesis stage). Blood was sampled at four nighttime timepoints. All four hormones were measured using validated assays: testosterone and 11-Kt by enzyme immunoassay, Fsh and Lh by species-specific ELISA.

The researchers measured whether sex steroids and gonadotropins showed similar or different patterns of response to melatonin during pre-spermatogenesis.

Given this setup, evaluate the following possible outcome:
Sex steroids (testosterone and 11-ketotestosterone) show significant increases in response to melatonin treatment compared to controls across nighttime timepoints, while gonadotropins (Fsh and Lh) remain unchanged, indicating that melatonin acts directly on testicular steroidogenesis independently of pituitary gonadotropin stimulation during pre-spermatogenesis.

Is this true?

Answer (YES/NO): NO